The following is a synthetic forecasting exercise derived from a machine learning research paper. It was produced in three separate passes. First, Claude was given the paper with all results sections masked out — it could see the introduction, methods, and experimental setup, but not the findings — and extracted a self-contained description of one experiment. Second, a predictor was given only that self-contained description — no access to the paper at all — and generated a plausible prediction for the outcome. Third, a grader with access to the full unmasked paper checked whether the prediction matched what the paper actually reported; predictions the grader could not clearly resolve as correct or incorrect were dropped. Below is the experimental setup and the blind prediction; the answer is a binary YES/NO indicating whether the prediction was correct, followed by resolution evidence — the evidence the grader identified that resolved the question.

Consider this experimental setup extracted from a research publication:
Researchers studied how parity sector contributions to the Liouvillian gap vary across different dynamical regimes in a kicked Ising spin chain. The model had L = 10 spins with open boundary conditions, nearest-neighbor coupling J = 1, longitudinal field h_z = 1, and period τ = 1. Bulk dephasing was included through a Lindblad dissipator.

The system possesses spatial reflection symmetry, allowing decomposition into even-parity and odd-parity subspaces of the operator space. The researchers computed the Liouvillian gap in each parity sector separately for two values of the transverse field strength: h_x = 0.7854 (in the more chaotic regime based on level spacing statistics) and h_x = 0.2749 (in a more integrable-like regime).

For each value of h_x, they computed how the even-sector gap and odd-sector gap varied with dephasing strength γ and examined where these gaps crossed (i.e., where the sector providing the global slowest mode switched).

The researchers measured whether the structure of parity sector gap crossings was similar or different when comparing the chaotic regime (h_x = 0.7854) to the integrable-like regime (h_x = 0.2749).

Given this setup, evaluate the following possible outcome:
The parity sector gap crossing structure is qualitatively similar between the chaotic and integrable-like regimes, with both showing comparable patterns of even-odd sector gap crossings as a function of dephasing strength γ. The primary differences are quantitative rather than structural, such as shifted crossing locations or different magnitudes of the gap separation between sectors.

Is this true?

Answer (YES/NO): NO